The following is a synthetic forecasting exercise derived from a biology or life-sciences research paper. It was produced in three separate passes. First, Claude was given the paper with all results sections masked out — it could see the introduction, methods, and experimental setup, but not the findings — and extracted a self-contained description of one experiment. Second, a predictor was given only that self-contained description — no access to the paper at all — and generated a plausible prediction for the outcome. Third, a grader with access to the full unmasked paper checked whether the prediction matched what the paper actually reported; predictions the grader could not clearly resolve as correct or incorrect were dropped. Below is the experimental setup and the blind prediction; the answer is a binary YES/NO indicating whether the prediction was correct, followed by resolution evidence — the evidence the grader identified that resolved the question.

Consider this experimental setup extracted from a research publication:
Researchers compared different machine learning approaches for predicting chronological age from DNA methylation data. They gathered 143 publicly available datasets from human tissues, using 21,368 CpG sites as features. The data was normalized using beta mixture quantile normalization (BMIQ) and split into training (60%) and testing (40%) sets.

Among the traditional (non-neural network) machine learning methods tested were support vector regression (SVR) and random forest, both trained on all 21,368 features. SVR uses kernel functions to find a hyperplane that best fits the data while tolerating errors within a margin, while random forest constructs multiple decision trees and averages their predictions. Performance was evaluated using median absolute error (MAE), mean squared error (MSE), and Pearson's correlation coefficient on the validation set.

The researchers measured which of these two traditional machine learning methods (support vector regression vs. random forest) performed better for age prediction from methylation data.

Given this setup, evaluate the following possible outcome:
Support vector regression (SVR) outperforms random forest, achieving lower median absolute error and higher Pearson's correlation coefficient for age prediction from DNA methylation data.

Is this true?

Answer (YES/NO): NO